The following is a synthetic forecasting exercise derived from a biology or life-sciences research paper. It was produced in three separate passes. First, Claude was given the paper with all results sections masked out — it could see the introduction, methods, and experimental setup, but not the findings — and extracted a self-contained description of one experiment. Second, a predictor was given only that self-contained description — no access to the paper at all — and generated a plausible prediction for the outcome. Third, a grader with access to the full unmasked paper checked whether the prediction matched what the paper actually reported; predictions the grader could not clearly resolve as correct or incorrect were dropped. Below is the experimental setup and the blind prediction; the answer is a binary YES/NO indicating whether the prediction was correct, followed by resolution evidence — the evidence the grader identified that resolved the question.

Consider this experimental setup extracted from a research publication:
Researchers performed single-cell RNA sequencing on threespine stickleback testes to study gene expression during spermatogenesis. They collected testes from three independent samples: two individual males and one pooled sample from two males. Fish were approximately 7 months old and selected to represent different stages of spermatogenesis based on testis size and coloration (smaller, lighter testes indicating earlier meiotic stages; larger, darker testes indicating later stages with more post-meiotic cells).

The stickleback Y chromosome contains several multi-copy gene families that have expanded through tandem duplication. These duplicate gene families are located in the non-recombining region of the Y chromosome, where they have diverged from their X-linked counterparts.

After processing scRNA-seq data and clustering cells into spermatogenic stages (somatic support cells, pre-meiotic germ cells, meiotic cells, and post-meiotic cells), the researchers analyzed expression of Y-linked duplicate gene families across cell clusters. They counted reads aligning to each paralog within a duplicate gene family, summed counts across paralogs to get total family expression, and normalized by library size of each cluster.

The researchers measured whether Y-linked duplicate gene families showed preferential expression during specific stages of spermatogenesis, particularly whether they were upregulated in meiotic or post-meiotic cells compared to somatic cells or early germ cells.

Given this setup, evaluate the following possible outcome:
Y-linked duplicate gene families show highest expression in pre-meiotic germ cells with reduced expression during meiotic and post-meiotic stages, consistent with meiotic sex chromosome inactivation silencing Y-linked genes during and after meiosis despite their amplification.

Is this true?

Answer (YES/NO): NO